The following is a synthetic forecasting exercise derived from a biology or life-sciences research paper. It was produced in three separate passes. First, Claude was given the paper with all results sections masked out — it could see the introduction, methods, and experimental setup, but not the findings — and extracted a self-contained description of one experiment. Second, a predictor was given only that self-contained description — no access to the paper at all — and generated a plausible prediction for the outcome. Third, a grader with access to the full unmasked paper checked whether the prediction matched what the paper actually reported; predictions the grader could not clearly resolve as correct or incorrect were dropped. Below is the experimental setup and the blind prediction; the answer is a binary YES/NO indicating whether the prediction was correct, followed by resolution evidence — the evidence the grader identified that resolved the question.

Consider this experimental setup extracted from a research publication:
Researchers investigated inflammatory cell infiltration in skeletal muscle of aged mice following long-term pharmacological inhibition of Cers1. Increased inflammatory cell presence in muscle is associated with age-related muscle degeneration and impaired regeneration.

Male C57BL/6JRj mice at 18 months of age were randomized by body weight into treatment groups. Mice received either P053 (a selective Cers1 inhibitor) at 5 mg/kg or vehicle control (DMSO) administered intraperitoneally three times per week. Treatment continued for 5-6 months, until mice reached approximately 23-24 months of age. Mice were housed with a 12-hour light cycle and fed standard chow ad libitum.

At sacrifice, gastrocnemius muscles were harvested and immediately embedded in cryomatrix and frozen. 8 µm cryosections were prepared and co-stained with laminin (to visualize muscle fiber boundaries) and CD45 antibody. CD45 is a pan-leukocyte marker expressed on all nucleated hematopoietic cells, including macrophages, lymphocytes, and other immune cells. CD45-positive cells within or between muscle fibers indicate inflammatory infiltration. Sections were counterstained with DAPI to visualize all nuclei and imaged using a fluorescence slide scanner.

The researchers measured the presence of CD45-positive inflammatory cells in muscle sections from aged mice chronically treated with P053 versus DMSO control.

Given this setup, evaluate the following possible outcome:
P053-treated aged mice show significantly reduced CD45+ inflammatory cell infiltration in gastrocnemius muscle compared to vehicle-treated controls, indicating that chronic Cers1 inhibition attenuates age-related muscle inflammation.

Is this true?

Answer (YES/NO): NO